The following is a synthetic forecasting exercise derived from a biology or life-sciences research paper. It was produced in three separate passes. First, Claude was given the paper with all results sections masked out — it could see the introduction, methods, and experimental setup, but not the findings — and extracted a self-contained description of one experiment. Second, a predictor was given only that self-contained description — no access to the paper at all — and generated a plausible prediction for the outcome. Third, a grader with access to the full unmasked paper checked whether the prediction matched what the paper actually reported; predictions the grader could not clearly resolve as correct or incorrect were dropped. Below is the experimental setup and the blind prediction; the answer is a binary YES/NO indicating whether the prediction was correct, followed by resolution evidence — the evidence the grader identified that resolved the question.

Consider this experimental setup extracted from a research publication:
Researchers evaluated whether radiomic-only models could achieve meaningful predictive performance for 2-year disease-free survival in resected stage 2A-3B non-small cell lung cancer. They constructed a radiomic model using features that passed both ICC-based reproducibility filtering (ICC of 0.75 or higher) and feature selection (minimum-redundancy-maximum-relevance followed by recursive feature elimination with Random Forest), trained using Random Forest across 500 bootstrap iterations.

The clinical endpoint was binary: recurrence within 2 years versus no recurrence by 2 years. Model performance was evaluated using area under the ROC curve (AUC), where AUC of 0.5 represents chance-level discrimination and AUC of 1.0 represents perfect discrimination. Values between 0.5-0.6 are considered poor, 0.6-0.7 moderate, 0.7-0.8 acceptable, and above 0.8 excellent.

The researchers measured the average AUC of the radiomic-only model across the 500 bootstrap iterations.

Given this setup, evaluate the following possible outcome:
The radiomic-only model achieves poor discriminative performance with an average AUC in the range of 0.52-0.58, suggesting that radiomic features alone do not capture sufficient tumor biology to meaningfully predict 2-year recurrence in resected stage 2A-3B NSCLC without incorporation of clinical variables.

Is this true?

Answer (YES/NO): NO